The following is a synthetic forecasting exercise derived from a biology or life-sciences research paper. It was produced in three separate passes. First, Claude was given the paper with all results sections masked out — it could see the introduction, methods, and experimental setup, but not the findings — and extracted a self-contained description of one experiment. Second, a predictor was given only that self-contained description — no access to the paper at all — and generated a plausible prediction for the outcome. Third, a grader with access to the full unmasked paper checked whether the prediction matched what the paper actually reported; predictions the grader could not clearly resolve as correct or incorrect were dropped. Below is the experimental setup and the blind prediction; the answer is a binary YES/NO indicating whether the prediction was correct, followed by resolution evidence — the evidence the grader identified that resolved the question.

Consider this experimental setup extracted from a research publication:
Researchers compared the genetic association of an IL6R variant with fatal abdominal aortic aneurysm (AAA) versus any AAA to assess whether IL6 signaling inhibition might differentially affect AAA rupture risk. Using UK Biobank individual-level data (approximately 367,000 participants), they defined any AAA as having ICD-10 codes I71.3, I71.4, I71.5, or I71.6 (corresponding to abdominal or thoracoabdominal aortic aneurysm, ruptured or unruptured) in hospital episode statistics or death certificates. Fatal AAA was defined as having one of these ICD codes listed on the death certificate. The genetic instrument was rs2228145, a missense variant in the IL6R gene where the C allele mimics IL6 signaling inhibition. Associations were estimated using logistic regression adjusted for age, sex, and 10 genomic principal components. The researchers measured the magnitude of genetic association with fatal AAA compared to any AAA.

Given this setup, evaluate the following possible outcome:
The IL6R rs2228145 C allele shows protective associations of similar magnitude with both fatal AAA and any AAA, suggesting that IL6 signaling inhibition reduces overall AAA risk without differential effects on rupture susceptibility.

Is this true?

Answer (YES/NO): YES